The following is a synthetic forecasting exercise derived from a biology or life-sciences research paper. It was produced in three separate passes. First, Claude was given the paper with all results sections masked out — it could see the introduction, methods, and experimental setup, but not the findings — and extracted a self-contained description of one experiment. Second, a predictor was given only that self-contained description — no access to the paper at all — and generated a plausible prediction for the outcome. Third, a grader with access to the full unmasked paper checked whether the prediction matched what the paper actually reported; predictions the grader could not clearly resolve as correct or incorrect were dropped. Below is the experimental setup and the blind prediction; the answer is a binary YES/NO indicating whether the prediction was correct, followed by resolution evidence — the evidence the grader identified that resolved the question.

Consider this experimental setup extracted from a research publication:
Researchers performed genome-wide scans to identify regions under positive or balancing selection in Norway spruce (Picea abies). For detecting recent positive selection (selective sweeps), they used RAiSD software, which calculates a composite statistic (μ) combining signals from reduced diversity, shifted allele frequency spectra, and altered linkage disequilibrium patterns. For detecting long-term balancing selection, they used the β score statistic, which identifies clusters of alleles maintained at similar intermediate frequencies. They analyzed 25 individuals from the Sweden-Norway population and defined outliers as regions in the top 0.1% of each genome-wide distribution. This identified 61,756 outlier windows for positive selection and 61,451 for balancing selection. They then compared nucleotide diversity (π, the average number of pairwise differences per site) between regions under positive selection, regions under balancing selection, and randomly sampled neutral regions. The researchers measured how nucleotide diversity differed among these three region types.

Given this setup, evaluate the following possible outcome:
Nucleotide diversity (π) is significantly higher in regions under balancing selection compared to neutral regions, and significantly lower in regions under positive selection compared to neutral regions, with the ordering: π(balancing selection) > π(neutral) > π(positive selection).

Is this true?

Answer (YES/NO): YES